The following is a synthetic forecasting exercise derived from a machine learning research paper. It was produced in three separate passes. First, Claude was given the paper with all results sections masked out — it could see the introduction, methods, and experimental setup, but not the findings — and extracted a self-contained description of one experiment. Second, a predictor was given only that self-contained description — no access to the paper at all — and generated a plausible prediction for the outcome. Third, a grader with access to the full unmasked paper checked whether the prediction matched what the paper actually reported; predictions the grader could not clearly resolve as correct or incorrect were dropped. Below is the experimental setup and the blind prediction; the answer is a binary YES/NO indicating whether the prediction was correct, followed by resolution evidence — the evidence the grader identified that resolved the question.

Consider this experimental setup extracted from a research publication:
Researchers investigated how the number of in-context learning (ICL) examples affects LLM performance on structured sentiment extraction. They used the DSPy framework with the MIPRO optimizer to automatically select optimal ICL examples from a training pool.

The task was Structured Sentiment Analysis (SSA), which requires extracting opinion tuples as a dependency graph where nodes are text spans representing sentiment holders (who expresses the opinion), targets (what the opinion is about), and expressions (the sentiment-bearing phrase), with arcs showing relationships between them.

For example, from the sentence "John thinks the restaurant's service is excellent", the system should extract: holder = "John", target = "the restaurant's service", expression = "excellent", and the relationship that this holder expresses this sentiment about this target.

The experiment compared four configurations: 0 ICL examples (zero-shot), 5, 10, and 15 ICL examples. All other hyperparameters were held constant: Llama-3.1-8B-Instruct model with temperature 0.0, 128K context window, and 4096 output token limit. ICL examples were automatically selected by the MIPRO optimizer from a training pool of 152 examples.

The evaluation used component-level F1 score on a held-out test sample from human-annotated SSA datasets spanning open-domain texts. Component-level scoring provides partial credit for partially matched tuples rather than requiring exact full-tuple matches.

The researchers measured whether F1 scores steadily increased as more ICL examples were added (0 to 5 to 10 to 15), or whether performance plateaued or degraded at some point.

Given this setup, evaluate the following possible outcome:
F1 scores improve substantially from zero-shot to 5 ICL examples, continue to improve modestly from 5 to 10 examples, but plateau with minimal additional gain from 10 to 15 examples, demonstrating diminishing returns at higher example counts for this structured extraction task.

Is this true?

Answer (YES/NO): NO